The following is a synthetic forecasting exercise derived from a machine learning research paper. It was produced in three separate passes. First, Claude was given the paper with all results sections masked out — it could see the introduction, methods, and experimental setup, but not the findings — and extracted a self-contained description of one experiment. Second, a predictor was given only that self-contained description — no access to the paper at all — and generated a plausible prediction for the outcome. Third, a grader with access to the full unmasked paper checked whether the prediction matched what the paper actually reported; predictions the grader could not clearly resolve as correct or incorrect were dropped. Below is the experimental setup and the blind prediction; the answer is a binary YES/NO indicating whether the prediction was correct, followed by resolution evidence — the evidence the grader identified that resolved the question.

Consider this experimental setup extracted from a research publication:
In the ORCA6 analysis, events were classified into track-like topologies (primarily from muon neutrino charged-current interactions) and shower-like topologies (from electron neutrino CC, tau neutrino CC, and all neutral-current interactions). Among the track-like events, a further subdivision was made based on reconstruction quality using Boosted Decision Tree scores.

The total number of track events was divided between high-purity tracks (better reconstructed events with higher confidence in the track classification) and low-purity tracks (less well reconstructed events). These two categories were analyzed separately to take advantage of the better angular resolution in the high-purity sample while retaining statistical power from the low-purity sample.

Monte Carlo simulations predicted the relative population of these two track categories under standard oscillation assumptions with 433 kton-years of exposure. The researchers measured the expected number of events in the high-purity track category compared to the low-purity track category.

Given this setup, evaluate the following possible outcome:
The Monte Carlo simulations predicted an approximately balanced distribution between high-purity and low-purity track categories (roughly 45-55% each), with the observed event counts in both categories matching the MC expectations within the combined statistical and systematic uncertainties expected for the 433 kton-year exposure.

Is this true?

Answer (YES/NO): YES